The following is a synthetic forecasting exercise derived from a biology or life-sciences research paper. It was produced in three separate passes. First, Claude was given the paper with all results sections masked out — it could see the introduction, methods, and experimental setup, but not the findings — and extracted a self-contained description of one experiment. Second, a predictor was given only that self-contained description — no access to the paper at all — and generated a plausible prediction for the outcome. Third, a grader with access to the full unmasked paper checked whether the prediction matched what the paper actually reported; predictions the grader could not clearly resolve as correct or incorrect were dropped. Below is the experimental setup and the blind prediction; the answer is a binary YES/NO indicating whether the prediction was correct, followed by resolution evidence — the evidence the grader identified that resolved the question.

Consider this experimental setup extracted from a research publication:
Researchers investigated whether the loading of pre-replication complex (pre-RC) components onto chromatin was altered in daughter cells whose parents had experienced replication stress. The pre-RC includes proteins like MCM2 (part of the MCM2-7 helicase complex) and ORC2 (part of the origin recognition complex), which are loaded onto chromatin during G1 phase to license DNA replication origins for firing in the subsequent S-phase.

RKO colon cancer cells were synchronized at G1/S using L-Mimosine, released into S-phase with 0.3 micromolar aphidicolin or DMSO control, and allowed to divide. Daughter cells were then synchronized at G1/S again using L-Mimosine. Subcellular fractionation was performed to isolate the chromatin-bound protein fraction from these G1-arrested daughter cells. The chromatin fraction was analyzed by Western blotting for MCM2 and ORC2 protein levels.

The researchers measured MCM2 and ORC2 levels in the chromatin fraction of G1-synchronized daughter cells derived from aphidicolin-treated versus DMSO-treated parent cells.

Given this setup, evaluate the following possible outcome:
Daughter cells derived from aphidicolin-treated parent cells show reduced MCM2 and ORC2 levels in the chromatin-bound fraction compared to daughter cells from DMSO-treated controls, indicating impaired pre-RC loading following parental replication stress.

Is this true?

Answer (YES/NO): NO